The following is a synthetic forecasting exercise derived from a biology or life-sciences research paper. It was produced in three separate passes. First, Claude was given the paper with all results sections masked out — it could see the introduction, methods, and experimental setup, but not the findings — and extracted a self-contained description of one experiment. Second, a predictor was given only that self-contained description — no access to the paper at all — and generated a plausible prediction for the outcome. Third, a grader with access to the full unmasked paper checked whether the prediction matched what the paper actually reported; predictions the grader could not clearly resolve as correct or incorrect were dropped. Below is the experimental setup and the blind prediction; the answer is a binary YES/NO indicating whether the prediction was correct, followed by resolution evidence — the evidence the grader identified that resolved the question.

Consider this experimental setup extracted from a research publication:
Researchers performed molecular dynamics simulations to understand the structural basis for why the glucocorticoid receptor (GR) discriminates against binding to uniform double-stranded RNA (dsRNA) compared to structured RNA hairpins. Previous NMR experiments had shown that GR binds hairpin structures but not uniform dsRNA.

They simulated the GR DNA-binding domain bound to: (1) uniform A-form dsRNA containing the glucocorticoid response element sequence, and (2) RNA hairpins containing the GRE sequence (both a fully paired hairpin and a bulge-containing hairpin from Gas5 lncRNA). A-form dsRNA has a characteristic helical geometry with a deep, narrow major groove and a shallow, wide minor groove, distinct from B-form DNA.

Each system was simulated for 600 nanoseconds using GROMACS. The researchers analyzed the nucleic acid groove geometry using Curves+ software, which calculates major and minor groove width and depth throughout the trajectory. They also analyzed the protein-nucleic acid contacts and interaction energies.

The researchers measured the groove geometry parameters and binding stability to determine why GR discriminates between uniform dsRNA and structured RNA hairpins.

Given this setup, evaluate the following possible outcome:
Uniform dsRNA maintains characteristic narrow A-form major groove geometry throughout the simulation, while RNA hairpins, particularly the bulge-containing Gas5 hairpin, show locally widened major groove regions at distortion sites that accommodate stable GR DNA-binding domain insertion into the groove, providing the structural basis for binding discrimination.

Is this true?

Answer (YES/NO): NO